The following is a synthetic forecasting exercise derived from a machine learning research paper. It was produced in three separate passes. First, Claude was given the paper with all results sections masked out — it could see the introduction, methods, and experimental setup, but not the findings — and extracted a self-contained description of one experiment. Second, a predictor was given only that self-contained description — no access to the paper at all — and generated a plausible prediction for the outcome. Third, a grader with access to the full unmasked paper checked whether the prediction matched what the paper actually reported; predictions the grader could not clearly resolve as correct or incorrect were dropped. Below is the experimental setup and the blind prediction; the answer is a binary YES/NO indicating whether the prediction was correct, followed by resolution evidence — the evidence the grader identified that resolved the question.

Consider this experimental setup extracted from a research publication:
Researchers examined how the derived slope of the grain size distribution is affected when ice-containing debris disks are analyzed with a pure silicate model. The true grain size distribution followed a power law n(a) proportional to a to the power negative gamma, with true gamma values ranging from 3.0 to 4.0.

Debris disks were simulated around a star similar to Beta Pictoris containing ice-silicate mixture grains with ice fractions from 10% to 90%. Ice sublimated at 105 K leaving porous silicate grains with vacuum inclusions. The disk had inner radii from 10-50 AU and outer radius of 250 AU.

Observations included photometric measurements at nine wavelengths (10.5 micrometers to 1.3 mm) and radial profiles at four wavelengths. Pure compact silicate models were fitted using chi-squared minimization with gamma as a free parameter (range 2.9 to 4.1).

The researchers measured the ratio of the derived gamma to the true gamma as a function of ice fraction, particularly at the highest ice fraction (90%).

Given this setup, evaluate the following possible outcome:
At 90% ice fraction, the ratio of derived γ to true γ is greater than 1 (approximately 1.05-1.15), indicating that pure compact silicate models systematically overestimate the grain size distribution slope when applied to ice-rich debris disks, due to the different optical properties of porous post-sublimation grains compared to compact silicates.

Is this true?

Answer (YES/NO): NO